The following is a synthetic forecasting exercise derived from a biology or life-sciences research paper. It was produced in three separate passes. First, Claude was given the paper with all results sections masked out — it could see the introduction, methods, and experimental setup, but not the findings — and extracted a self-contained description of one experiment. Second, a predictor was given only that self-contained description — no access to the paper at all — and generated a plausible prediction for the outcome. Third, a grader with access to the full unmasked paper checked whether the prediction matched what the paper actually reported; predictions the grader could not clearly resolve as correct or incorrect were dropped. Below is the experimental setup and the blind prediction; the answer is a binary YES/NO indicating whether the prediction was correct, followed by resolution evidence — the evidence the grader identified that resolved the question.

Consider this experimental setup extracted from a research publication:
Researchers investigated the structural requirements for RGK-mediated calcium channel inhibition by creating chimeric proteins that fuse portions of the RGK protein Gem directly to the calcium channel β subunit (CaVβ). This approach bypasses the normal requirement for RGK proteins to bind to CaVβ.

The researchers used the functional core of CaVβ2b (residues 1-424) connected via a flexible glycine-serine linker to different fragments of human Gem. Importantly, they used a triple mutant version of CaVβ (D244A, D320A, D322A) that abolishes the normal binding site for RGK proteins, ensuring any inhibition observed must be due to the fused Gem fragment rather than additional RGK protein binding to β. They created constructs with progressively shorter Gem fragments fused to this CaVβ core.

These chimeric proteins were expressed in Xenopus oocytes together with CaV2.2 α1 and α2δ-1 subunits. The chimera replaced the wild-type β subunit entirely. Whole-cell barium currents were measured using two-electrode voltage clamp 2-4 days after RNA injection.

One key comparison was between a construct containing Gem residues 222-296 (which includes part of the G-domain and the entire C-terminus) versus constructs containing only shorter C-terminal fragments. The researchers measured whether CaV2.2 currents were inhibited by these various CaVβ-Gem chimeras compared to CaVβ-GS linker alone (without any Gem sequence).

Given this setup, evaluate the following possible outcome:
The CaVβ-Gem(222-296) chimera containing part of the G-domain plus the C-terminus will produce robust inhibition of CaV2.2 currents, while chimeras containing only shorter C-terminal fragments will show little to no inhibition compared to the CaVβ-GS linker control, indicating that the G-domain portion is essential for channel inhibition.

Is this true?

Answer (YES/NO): NO